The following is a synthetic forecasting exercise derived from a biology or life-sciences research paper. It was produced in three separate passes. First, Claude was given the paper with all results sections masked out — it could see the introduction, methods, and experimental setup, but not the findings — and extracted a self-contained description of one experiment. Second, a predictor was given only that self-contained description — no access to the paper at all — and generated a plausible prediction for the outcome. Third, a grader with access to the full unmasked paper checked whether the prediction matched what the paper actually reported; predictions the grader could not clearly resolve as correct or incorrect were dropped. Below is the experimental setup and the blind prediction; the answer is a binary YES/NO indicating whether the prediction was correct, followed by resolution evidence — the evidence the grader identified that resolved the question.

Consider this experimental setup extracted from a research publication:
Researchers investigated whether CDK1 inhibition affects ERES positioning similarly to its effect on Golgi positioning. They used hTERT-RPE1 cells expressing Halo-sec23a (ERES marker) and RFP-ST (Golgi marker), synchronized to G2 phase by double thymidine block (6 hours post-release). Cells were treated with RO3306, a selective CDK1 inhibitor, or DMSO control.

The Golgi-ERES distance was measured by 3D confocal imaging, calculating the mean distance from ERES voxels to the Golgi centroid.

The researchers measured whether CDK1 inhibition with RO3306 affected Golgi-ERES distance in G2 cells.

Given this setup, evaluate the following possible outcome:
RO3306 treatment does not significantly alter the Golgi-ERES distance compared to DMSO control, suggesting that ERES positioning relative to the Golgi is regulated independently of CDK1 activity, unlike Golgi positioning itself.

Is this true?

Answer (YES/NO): NO